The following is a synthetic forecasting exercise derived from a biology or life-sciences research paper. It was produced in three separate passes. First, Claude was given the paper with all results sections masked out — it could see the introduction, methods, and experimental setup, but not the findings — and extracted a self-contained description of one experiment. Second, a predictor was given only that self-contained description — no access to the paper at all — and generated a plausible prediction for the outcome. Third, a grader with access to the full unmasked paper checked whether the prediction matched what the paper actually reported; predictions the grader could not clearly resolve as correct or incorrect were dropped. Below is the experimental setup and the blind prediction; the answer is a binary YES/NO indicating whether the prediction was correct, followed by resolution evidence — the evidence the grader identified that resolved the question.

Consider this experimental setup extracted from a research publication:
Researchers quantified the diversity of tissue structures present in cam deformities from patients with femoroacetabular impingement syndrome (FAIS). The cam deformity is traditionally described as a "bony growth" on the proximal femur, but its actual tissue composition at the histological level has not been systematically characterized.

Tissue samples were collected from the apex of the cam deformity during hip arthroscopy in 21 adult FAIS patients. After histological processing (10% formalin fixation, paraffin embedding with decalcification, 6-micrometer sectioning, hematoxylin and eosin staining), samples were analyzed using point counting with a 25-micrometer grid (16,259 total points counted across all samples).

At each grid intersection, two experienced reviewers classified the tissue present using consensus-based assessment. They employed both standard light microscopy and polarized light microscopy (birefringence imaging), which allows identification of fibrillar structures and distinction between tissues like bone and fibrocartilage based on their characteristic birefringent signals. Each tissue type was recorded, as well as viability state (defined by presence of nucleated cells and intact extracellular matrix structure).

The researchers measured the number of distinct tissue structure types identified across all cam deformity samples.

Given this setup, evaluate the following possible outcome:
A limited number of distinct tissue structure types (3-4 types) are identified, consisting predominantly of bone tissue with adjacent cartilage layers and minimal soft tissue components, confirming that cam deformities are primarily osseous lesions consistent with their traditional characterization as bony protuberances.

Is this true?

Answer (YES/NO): NO